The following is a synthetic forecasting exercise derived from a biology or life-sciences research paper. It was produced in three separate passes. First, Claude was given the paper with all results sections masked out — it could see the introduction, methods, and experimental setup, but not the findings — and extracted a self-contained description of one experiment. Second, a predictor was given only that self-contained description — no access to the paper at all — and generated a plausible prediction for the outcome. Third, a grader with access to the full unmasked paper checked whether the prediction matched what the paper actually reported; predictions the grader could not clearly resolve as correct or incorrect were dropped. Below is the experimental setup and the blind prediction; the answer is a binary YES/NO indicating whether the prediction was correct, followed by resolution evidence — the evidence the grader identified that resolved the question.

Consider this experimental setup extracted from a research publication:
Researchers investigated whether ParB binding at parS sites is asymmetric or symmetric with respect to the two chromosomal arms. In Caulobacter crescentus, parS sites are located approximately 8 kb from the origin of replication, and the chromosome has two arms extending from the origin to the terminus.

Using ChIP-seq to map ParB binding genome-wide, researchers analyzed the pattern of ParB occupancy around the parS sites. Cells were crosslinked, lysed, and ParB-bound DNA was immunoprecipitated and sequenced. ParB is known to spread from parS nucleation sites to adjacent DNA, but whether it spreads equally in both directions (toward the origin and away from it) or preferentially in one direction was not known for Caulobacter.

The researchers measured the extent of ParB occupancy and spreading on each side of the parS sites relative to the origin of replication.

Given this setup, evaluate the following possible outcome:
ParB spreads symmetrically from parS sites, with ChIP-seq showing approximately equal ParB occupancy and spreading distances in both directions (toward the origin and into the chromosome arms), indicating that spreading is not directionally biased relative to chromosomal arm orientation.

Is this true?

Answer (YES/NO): NO